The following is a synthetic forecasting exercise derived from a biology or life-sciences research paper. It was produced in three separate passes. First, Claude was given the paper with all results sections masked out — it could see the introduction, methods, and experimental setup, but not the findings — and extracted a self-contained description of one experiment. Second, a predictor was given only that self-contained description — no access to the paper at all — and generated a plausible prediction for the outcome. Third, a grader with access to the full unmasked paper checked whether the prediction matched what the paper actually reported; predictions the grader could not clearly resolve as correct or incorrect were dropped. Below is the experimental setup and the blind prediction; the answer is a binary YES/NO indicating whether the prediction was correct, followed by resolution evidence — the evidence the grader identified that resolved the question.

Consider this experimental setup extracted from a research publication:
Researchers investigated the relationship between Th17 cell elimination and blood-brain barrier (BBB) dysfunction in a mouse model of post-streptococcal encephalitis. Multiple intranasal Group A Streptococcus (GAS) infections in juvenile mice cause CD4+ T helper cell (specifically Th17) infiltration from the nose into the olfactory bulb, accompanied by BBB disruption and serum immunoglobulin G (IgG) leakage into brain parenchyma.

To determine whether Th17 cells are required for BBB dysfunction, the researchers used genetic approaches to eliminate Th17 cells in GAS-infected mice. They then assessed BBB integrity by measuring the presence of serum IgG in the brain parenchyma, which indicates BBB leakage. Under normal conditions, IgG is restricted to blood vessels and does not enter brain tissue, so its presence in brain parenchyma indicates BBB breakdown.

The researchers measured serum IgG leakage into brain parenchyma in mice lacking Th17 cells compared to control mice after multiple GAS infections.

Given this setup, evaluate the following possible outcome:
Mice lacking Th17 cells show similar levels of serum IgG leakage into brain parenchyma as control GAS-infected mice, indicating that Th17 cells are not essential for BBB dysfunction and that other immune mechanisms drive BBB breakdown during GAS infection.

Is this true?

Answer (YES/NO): NO